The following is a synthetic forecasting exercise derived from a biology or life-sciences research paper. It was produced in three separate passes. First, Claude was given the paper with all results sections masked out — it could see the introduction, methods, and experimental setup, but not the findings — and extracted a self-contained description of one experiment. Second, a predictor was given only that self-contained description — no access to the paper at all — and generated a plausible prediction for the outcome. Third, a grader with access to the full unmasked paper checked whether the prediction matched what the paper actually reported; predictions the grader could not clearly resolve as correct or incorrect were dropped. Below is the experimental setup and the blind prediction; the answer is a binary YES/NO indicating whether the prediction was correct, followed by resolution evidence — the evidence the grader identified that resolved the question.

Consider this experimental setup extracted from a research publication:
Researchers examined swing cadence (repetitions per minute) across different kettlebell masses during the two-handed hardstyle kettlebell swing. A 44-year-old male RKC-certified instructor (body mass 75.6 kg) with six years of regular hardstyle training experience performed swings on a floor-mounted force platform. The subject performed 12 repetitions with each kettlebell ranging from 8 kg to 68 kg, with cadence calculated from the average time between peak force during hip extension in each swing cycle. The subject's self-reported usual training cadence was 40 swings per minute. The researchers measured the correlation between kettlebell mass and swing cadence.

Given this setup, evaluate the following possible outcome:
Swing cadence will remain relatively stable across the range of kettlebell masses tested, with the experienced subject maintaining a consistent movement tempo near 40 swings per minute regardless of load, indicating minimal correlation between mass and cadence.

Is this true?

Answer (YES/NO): NO